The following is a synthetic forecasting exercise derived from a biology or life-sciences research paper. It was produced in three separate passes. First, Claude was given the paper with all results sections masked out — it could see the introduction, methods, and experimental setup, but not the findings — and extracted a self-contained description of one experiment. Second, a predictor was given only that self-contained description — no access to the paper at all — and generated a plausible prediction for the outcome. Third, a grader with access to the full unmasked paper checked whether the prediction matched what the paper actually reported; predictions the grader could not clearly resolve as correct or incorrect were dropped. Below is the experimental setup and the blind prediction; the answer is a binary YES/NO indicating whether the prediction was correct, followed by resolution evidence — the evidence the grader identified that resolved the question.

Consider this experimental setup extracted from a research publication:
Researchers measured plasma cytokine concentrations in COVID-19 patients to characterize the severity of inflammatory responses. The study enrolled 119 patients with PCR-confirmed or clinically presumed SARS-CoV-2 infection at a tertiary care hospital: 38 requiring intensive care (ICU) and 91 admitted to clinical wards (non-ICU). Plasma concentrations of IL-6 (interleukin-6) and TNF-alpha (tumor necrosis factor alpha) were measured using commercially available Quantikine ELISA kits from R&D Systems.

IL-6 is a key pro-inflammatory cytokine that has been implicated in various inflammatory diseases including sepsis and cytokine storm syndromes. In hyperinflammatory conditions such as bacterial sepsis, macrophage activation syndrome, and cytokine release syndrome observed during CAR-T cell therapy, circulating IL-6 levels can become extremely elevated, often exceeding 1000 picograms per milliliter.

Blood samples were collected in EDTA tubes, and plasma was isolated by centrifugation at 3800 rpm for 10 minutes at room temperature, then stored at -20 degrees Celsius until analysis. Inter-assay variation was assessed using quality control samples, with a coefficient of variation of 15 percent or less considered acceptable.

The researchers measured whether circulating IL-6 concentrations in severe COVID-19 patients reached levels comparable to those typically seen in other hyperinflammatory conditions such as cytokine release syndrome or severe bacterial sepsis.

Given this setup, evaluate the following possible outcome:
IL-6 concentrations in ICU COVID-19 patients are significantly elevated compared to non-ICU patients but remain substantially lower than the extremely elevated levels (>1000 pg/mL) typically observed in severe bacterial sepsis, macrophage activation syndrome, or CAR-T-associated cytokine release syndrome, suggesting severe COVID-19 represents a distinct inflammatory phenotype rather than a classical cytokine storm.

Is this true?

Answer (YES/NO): YES